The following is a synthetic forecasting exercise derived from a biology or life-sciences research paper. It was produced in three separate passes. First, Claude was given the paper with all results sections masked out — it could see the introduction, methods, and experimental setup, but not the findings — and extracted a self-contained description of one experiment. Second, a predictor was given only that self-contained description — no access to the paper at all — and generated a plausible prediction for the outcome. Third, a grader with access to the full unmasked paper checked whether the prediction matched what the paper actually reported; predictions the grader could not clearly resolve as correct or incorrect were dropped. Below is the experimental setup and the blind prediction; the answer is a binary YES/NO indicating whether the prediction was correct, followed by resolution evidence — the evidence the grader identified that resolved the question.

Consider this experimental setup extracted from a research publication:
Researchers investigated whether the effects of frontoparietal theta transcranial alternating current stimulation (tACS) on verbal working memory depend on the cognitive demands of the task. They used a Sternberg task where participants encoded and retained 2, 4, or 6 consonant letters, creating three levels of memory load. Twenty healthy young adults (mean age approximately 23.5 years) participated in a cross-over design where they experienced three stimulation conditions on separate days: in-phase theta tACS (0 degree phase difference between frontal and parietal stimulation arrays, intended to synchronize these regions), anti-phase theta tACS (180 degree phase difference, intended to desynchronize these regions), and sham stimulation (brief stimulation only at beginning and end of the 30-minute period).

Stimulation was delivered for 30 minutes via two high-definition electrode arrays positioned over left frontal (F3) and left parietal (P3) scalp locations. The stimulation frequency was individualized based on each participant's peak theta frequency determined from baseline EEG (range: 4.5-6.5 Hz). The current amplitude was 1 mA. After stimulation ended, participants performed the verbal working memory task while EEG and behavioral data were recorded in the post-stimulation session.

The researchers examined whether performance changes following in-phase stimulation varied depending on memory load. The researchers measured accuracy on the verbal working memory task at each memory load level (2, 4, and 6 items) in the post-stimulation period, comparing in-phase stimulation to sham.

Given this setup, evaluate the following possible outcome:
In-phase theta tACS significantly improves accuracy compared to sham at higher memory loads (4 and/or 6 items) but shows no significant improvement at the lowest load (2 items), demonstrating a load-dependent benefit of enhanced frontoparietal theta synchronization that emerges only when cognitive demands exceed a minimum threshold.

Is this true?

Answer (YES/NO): NO